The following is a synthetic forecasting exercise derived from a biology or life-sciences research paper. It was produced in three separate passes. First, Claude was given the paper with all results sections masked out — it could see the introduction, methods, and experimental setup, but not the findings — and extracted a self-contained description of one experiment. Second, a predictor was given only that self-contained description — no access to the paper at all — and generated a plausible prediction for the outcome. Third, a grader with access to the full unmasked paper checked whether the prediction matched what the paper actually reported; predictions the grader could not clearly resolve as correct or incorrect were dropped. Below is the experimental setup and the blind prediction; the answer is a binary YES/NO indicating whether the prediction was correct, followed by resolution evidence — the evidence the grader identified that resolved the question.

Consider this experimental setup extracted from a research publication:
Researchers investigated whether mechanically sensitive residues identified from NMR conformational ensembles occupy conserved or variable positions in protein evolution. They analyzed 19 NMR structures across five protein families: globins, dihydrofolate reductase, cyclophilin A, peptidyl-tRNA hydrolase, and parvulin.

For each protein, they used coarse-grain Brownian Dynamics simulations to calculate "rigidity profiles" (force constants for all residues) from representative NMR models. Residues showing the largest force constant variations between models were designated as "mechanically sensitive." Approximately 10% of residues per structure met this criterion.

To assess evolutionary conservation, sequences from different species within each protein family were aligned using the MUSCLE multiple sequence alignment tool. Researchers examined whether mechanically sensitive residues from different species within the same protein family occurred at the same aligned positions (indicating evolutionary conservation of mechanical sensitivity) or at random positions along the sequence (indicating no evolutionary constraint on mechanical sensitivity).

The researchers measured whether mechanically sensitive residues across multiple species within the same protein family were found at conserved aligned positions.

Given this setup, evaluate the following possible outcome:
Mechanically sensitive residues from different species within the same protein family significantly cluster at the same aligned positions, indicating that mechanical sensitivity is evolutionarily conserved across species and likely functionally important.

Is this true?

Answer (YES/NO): YES